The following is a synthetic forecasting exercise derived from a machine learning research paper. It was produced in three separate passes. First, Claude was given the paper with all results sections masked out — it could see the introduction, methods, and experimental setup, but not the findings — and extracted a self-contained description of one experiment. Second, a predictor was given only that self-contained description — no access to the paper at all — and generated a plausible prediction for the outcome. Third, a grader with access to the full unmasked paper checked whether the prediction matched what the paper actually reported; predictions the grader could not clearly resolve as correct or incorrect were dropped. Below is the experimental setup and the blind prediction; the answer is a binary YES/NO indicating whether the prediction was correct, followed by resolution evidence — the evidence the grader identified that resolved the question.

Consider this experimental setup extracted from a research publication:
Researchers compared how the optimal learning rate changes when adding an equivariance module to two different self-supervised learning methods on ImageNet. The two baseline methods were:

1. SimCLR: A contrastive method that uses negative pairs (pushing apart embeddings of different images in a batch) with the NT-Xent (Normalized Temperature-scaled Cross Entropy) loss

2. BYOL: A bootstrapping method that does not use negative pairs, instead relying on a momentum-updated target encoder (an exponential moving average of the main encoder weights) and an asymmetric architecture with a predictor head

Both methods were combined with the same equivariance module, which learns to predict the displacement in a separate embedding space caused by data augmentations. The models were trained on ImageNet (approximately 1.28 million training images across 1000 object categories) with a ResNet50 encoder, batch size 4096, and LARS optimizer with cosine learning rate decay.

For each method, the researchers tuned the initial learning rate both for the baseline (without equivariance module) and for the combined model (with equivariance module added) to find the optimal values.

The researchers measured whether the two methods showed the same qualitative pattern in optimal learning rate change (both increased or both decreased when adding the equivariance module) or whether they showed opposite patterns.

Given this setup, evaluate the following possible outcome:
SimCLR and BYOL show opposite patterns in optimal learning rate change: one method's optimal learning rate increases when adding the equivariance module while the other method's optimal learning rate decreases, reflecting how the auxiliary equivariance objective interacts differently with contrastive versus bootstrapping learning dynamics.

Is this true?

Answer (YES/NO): YES